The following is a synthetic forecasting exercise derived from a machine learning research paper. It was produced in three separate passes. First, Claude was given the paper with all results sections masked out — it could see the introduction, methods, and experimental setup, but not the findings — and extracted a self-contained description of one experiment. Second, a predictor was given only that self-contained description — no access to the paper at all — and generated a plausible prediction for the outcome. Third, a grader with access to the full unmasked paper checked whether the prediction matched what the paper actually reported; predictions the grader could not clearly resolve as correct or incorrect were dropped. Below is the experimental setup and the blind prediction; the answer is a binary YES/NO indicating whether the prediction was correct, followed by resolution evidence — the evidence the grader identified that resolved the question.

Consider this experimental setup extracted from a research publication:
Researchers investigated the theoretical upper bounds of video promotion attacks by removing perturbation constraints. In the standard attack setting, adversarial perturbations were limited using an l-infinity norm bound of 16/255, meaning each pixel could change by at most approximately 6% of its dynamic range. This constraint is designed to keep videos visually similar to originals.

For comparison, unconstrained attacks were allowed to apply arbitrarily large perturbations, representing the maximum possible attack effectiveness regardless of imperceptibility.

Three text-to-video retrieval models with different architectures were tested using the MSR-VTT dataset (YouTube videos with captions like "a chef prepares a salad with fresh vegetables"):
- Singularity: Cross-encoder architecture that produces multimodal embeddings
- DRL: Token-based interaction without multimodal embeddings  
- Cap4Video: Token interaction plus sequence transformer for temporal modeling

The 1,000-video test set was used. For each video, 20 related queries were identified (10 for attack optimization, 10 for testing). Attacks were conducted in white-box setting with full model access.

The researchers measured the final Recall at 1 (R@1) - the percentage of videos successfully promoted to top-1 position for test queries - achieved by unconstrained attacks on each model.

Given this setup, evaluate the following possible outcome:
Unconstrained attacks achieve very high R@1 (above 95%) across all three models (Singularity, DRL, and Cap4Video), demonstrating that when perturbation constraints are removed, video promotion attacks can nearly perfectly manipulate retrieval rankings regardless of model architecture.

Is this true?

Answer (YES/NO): NO